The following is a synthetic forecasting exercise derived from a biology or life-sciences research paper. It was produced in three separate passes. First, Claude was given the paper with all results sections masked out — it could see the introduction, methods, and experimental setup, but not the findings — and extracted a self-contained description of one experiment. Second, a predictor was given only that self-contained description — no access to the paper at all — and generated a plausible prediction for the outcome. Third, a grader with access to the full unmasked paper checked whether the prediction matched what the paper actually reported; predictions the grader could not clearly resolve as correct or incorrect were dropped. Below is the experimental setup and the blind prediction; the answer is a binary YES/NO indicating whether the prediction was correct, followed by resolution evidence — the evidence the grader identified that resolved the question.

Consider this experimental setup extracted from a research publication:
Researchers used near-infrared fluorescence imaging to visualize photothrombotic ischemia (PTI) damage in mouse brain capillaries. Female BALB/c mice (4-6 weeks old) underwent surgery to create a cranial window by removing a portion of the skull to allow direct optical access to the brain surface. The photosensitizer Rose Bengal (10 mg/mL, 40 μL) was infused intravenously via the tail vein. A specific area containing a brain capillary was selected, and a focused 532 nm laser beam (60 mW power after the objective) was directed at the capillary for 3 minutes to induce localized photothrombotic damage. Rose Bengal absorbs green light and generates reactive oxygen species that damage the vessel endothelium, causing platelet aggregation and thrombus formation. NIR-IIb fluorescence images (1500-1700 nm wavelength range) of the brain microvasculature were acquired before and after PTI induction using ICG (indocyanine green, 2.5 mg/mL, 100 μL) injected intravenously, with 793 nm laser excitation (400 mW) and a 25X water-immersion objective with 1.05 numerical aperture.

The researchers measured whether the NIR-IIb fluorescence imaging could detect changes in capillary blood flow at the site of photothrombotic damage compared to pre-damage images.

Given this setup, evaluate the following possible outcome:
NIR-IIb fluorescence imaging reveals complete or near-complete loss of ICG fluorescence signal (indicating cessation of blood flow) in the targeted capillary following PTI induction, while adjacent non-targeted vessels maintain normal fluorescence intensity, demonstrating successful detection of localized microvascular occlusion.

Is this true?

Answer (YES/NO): NO